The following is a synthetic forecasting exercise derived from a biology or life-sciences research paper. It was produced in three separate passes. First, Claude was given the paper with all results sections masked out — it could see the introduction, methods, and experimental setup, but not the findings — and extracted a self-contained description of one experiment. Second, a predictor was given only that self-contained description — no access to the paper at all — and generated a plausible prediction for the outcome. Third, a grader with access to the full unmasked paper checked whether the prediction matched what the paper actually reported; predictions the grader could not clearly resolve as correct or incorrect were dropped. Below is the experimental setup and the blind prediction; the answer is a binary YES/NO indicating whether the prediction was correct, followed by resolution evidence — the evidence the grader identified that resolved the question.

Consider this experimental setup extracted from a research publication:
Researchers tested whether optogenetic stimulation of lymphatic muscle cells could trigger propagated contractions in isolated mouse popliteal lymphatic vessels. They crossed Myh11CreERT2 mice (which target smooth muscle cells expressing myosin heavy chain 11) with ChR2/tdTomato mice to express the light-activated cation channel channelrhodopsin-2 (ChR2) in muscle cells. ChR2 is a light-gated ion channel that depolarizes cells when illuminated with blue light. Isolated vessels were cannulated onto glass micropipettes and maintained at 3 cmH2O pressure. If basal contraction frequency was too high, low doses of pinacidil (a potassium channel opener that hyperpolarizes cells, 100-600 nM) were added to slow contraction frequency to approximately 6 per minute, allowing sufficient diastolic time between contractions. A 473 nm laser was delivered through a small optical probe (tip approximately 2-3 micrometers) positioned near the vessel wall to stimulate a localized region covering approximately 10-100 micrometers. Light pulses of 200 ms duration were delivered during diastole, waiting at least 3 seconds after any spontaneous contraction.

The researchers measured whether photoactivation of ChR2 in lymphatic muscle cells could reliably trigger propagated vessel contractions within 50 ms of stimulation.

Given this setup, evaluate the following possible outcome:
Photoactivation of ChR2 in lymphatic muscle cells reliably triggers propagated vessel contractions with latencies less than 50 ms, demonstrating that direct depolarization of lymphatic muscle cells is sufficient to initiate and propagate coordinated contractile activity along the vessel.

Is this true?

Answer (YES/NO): YES